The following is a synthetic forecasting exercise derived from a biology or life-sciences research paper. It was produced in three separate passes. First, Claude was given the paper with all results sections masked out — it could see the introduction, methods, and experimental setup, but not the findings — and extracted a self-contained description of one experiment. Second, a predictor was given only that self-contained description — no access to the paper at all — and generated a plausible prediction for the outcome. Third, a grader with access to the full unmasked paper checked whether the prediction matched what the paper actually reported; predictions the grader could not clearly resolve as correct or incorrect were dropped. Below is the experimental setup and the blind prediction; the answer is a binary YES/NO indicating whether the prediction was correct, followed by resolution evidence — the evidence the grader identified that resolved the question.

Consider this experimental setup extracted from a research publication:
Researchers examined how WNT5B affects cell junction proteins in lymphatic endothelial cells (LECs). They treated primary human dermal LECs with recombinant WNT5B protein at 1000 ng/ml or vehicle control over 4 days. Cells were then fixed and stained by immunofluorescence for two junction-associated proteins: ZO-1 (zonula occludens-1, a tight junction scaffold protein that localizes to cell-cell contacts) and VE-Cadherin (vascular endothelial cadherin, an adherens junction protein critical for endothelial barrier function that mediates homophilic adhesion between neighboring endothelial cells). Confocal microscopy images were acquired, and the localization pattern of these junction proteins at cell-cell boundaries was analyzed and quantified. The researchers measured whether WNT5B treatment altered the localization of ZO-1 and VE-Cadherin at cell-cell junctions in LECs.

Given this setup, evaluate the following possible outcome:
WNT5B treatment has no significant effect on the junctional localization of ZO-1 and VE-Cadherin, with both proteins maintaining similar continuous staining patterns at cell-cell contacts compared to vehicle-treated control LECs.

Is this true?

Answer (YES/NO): NO